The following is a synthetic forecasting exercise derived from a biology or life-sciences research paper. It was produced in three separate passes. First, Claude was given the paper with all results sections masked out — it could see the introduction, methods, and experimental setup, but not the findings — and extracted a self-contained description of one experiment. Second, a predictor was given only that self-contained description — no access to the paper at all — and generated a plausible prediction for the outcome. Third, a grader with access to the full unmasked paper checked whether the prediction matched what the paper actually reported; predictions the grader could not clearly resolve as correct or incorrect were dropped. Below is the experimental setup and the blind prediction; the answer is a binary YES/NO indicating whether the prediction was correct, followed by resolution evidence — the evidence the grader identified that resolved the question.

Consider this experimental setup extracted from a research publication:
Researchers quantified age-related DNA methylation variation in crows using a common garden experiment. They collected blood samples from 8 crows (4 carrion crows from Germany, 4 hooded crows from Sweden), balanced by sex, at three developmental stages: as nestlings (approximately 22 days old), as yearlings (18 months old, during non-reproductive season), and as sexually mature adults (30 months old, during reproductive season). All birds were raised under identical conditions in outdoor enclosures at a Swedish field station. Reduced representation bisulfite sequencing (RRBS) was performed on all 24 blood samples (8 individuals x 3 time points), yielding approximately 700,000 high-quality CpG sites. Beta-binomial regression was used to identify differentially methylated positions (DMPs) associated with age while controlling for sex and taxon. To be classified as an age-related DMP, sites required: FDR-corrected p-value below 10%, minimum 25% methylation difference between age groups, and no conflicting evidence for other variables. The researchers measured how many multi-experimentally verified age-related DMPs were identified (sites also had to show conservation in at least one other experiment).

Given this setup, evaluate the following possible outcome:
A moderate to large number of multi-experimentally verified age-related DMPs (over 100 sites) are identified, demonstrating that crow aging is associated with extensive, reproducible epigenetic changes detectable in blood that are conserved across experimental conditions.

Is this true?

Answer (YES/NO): NO